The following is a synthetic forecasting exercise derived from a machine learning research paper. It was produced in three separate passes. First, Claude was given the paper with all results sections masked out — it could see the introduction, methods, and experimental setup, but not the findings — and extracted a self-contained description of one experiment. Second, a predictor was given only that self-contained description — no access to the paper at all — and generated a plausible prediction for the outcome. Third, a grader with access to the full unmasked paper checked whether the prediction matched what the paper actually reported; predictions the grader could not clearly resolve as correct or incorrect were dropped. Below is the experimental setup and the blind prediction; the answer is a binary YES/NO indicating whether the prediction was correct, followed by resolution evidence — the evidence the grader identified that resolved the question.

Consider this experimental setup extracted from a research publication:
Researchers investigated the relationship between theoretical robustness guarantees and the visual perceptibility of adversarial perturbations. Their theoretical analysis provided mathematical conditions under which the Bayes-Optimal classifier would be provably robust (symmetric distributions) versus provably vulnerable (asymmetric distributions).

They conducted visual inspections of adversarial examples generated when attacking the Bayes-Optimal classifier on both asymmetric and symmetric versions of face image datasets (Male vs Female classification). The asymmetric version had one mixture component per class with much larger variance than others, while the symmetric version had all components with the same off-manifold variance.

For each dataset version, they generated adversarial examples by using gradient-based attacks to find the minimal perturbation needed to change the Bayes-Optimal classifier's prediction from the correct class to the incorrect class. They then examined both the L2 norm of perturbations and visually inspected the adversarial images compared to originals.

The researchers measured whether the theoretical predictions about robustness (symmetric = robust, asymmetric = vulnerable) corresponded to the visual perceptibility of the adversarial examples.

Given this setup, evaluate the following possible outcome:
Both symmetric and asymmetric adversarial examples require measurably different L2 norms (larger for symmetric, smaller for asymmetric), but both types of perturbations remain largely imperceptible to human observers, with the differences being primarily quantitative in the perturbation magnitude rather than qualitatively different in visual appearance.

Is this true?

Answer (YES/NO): NO